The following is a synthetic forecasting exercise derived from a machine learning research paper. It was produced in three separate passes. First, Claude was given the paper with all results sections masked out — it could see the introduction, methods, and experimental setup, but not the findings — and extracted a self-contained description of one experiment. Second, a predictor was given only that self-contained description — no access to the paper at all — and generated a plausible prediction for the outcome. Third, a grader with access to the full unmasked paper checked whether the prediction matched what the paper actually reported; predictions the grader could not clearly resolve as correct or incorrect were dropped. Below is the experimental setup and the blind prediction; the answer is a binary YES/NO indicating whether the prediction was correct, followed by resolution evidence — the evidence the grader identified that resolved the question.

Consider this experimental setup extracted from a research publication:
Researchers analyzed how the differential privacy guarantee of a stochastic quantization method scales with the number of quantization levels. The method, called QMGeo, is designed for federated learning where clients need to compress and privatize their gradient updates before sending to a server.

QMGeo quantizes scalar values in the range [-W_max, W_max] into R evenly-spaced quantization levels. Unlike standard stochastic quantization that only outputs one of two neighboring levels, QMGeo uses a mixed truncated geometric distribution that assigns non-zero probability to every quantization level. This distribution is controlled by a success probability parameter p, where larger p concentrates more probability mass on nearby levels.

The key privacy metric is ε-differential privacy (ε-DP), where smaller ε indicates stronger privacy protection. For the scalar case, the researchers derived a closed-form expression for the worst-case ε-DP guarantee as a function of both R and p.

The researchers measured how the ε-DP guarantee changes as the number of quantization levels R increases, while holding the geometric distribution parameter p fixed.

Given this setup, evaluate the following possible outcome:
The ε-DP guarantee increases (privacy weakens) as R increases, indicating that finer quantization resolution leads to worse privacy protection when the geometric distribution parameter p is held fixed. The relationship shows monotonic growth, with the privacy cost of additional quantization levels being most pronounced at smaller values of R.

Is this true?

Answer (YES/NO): NO